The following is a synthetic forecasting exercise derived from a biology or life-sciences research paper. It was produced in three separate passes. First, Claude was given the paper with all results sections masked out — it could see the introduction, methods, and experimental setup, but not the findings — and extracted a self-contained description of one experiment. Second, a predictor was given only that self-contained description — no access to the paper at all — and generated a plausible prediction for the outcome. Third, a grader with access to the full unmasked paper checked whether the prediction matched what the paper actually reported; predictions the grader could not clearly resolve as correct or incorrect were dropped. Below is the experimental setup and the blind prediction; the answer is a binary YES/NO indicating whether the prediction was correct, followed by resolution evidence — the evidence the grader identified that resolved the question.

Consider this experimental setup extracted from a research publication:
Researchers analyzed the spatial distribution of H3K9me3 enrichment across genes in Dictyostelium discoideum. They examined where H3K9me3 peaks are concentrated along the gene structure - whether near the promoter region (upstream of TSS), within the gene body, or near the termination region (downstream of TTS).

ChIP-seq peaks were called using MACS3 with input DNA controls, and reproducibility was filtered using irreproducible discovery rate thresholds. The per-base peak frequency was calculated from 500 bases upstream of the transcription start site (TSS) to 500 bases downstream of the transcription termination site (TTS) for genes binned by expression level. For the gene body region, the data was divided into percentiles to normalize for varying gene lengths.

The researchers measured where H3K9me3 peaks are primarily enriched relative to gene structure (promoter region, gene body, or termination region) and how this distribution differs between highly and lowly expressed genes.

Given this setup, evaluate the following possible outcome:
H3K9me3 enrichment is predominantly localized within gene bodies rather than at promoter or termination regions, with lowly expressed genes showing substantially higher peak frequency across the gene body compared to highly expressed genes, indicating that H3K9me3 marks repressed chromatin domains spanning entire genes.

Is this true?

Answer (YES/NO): NO